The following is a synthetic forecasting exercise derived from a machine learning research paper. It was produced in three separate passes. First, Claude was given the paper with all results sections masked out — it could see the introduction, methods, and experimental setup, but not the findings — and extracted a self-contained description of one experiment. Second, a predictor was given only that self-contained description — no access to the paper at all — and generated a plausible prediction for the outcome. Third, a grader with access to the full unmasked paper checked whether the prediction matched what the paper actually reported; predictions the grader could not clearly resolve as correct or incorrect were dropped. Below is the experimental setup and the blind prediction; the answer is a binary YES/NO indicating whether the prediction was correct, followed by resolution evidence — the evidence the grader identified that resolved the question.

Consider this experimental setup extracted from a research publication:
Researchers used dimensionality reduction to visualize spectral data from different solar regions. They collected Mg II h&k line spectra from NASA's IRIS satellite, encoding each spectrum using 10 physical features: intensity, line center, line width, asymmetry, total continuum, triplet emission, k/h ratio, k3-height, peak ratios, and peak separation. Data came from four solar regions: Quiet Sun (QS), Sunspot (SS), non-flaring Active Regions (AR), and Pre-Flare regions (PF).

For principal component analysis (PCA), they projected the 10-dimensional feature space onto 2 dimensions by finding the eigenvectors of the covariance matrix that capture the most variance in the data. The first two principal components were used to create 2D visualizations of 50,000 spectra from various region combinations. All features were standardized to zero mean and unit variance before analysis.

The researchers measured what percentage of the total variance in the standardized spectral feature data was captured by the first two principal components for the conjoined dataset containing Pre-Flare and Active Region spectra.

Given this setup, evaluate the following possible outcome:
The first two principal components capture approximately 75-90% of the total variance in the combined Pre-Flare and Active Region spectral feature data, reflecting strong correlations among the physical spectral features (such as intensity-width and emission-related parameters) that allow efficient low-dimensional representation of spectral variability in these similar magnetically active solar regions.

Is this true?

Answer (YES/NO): NO